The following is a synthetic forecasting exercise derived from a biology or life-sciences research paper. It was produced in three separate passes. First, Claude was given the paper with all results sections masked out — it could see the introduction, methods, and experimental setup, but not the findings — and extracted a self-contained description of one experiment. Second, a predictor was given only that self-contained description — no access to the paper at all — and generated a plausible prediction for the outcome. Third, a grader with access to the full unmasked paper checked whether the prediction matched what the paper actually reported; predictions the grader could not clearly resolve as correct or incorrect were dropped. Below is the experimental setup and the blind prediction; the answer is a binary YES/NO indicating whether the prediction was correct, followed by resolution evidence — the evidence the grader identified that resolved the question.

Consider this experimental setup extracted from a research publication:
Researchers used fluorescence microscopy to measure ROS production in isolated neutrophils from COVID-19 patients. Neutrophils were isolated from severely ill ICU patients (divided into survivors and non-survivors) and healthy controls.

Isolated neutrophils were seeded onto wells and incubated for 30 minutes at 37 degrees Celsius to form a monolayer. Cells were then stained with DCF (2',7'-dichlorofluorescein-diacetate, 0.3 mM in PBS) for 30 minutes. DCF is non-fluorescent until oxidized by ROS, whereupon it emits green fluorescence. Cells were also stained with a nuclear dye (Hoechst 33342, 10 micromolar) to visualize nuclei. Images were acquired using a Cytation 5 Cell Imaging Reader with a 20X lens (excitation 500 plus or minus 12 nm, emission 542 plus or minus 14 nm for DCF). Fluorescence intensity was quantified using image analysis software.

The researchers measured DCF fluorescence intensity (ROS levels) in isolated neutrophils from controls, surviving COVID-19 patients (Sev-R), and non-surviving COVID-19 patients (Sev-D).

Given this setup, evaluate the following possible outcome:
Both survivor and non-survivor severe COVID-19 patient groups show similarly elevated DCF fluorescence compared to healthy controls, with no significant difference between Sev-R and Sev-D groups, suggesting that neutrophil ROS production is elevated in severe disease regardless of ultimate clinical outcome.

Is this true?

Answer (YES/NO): NO